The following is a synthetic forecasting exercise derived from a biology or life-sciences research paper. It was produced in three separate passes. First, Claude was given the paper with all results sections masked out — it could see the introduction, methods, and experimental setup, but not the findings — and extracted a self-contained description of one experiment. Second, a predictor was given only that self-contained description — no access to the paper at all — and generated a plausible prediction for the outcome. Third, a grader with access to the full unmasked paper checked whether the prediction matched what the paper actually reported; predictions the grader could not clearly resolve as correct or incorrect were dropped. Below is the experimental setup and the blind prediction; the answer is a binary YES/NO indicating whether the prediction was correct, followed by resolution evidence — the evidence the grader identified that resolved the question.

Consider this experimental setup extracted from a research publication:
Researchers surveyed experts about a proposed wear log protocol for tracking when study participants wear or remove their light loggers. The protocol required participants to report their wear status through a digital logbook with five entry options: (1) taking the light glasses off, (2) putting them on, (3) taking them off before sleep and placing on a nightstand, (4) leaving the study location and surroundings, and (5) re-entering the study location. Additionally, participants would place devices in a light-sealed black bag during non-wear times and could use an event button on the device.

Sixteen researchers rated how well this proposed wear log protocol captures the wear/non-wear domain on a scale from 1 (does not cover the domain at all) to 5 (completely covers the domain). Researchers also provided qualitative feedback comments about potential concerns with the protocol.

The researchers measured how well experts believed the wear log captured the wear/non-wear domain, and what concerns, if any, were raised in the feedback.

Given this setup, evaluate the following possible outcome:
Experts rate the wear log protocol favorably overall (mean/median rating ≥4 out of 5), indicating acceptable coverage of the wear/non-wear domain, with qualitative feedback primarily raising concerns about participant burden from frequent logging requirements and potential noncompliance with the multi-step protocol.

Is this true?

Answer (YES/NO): YES